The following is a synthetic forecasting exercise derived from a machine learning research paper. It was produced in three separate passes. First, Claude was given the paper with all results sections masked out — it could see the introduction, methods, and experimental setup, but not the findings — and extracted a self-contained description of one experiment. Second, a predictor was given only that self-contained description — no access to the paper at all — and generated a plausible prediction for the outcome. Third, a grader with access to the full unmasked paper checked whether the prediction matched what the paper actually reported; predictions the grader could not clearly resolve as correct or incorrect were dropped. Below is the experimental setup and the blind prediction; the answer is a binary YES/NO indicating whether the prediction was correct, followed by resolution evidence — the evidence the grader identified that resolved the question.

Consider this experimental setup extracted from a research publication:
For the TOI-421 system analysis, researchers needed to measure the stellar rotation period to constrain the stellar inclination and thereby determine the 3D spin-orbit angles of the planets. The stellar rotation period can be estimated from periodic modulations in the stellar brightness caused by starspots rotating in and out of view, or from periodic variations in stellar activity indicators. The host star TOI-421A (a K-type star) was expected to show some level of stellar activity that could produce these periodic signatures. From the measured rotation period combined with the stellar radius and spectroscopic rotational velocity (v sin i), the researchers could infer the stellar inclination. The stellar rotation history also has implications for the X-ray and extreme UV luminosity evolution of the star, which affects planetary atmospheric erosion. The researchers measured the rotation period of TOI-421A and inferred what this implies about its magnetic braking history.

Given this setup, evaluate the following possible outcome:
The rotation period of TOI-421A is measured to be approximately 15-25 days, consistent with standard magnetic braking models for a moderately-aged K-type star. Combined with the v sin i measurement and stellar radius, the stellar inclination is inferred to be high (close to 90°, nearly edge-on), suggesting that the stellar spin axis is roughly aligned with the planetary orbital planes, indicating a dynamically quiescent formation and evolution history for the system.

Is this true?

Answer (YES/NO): NO